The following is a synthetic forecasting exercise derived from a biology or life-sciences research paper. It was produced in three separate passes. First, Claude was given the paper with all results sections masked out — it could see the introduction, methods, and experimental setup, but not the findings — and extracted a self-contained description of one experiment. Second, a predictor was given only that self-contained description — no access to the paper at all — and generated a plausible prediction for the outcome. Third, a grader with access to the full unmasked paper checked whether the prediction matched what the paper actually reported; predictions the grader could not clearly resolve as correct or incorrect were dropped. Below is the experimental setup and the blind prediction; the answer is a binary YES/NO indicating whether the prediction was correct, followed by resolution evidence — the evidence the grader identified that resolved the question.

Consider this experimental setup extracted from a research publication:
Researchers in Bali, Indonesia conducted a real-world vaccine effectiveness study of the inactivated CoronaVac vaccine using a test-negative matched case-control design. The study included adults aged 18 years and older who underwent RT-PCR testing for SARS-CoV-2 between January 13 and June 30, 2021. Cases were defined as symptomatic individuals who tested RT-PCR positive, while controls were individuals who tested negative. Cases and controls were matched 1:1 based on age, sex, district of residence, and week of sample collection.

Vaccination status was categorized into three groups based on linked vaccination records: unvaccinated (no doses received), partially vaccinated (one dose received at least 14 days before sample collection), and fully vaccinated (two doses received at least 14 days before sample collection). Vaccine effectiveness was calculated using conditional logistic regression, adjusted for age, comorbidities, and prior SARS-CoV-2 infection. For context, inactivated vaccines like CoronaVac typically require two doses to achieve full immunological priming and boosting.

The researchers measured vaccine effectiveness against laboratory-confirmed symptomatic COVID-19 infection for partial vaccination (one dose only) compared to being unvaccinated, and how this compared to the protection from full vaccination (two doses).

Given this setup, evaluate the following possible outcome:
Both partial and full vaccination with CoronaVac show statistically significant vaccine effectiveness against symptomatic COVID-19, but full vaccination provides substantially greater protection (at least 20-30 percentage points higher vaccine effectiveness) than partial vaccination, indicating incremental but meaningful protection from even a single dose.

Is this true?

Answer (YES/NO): NO